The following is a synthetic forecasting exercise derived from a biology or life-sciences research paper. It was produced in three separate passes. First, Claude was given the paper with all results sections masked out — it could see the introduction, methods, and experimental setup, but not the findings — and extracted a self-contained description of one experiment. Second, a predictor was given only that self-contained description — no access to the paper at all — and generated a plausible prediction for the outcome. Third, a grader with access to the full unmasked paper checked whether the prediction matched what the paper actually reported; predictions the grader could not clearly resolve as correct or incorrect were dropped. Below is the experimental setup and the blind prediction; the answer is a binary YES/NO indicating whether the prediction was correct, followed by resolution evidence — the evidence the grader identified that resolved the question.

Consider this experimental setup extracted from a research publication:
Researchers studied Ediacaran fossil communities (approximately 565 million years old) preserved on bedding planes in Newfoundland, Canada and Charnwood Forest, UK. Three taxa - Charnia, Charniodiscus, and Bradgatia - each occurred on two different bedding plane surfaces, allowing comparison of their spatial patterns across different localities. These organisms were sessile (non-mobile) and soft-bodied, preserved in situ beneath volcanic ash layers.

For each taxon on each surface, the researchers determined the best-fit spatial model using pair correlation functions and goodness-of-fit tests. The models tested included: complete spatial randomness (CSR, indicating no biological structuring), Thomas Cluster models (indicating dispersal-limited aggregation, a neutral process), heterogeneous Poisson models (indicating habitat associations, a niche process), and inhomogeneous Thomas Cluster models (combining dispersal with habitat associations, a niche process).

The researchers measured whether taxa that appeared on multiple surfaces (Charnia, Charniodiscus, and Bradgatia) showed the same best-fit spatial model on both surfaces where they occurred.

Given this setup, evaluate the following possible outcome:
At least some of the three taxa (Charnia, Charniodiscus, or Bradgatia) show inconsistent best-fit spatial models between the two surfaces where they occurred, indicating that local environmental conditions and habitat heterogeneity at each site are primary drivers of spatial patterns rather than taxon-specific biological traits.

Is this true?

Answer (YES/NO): NO